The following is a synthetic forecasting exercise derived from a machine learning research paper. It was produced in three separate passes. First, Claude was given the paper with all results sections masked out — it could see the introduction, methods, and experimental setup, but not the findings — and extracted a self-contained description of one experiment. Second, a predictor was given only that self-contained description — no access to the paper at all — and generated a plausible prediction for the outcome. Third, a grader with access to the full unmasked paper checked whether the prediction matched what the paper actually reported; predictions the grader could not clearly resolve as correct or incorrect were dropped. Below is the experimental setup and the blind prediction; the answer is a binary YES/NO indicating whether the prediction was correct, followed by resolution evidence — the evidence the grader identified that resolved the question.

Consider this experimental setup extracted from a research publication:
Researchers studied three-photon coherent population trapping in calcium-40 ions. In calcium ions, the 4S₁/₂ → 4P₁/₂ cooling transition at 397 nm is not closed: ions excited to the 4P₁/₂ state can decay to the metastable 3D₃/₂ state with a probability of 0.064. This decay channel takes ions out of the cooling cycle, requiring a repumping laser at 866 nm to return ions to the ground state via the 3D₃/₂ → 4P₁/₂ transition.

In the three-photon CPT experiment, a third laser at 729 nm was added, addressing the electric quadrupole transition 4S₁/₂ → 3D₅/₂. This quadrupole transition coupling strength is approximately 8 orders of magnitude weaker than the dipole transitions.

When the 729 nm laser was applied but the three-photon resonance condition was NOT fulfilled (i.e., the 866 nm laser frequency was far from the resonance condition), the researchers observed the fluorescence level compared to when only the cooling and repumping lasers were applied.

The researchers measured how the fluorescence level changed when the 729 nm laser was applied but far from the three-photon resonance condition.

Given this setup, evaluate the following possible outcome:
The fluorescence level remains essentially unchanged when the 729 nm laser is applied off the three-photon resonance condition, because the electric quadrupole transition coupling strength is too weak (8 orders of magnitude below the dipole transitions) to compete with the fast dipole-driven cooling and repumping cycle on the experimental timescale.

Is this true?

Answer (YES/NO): NO